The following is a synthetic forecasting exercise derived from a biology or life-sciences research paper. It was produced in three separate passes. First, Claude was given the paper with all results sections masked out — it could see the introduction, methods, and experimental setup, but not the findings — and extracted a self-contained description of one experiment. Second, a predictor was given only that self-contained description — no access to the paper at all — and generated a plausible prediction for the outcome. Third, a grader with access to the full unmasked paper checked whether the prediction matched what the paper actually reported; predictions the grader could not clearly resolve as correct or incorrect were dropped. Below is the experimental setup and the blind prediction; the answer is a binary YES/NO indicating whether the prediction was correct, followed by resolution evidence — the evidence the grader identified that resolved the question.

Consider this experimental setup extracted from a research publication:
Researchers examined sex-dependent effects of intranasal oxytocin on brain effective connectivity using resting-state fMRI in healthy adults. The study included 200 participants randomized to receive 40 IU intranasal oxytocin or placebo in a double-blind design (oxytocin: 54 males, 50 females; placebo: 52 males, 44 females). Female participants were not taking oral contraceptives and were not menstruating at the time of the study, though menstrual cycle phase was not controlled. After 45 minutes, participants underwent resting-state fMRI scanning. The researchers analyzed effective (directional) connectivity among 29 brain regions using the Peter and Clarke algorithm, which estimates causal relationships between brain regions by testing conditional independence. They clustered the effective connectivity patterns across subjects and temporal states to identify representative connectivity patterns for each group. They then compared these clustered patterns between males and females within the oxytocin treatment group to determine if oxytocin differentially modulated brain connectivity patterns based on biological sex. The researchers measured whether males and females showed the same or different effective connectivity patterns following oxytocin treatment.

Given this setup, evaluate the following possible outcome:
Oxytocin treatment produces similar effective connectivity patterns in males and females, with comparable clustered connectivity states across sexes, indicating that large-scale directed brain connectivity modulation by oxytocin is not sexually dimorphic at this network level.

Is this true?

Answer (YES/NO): NO